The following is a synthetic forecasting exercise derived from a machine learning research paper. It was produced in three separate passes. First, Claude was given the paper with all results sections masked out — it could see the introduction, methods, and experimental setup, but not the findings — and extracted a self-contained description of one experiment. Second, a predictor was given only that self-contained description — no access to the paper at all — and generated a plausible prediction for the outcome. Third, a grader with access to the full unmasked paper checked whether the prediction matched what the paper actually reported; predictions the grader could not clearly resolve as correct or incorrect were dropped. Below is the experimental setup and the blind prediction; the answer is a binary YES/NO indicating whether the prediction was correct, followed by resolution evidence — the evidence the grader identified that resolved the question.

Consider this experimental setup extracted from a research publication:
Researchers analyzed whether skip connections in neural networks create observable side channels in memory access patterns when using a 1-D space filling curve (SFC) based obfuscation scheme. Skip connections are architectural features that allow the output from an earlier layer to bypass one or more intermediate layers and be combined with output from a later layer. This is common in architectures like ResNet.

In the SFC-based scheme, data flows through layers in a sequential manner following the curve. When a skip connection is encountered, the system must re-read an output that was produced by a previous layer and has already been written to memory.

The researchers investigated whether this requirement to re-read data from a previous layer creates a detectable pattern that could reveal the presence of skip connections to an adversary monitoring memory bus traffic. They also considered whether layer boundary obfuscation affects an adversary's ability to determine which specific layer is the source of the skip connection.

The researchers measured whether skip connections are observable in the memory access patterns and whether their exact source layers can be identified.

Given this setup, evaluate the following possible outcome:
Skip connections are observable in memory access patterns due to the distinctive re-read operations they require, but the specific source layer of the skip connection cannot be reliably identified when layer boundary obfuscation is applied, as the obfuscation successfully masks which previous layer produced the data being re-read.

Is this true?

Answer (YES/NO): YES